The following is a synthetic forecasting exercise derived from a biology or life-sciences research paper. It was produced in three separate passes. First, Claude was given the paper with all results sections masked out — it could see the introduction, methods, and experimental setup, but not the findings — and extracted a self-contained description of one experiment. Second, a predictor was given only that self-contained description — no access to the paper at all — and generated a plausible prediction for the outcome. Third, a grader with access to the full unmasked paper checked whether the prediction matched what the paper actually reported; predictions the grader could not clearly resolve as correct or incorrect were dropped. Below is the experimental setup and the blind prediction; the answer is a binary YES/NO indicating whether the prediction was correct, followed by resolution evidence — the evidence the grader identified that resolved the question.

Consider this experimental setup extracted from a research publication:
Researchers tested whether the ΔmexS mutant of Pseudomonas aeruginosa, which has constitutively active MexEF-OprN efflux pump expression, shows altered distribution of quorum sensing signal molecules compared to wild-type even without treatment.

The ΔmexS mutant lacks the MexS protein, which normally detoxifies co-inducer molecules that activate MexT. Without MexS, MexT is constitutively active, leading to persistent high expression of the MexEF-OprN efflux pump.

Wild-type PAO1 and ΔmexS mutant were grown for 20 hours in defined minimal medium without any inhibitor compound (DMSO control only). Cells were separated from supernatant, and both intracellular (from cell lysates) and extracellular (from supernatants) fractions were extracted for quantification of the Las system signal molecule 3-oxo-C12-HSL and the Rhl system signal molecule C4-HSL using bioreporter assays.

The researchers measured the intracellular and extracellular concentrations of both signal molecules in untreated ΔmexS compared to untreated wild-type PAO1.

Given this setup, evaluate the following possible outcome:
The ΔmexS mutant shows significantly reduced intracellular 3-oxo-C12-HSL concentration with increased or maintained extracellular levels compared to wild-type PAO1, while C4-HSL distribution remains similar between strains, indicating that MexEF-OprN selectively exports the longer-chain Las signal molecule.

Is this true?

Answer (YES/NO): NO